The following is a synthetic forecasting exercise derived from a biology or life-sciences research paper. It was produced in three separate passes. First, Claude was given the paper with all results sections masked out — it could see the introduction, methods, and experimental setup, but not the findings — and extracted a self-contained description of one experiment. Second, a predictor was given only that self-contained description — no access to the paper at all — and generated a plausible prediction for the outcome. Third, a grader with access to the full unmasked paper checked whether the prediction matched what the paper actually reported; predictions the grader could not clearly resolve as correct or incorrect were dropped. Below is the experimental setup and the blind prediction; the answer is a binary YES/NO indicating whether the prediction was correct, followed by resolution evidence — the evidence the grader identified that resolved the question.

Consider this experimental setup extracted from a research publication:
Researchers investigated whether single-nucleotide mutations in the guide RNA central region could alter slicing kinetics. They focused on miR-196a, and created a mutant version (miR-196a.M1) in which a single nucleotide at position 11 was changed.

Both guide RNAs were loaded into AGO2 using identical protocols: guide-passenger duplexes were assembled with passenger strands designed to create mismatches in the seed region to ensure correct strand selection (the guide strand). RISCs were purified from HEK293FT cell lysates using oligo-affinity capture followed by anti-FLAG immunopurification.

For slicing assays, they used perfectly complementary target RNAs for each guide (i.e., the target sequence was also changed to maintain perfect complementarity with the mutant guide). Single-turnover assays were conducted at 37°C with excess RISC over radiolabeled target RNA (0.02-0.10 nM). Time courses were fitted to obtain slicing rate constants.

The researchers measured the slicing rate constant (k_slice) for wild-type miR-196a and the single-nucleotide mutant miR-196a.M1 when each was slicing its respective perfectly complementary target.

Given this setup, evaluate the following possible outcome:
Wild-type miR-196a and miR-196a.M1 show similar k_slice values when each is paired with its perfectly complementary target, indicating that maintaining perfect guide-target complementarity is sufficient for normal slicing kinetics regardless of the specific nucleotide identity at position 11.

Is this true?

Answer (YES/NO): NO